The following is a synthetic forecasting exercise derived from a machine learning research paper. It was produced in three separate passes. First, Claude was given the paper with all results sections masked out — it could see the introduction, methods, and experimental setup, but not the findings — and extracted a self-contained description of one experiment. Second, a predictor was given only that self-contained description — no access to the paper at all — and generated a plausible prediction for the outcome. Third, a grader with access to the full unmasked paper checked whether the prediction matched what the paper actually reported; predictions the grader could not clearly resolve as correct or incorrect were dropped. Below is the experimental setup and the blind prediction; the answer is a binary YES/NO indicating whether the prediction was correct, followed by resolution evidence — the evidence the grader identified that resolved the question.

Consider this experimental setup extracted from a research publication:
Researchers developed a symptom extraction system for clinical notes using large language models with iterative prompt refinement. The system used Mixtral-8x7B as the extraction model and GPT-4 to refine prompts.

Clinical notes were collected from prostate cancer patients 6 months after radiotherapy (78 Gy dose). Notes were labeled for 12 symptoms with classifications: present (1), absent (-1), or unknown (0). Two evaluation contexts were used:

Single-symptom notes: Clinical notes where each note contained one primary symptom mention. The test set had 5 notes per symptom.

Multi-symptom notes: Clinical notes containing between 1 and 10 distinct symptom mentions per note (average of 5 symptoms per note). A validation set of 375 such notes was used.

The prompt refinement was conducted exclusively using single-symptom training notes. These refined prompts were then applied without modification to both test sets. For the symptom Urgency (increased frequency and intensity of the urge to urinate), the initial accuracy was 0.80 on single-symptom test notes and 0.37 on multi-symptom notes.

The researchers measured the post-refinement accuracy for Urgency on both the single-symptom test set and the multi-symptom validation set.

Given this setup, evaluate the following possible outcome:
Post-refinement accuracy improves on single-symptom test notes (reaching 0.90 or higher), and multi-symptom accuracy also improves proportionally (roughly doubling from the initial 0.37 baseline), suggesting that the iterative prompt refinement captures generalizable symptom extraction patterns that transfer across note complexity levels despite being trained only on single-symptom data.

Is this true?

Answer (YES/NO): NO